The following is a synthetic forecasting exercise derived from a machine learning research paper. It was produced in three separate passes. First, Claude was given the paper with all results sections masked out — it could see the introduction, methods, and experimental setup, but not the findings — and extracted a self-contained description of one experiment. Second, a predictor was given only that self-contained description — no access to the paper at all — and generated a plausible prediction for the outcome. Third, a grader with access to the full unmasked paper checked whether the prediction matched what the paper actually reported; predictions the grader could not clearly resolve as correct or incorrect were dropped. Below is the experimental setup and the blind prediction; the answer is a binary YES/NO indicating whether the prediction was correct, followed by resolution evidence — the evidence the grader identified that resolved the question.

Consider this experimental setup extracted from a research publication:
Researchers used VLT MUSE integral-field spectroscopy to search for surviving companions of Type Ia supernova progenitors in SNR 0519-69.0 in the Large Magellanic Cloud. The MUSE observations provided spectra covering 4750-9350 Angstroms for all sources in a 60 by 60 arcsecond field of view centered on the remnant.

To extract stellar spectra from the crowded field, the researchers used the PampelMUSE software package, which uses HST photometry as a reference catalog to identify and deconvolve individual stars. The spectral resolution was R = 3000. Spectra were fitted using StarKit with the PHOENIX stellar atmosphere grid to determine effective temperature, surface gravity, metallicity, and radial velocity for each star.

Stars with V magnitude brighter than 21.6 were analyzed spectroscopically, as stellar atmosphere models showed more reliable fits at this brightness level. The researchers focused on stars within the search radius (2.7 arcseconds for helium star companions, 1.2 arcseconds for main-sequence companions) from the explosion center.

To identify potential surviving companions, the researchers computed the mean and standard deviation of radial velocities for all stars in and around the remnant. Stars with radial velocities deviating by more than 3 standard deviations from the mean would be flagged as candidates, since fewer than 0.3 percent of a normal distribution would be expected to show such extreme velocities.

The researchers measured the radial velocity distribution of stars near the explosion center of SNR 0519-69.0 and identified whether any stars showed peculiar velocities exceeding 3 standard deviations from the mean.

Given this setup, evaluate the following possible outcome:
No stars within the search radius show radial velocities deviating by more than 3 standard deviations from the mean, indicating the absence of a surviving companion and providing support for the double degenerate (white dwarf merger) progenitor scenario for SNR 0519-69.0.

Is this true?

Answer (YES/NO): NO